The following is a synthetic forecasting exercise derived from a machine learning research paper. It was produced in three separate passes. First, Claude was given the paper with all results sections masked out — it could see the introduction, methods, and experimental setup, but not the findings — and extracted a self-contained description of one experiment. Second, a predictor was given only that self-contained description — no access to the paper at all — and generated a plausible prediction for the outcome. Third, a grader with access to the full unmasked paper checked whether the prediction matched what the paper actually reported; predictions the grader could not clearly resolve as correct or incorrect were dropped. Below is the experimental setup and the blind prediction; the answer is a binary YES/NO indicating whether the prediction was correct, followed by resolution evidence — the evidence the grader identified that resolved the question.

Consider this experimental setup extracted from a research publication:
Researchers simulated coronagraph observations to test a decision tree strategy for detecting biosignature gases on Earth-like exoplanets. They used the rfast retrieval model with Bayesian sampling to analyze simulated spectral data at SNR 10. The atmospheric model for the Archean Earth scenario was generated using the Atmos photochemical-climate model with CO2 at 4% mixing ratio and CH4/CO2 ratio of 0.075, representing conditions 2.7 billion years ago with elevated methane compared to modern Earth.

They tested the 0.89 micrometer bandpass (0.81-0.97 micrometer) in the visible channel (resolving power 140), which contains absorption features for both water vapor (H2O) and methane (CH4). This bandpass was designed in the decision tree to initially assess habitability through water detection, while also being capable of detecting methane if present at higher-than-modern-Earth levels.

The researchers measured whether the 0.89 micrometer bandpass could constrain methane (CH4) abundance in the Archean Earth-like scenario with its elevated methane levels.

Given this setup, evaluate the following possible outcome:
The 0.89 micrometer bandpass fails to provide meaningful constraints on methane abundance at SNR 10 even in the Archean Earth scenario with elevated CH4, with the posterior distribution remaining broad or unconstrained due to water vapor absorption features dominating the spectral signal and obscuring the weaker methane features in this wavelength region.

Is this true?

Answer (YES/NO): NO